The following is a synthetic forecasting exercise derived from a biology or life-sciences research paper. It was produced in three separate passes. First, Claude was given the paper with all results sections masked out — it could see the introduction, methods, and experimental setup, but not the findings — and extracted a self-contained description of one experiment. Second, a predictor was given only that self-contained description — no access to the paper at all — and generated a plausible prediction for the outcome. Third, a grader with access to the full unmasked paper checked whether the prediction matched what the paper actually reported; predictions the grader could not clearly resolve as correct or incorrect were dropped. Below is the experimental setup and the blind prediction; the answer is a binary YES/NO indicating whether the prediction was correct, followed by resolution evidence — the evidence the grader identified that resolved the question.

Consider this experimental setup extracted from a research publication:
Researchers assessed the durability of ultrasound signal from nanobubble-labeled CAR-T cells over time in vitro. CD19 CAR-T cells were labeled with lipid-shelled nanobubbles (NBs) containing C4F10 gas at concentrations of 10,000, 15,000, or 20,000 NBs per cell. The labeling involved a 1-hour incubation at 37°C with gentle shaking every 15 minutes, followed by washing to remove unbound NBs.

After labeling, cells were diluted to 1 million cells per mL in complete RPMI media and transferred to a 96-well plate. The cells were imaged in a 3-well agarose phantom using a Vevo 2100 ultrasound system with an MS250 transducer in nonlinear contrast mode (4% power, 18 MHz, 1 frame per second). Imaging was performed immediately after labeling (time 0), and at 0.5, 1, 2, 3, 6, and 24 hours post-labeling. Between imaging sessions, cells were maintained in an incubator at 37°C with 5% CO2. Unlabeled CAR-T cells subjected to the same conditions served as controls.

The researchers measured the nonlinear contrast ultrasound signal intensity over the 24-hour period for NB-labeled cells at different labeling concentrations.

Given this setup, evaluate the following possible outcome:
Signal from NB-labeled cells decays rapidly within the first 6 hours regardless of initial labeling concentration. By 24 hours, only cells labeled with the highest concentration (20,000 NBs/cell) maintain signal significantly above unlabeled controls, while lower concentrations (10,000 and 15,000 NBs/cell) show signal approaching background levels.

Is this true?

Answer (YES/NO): NO